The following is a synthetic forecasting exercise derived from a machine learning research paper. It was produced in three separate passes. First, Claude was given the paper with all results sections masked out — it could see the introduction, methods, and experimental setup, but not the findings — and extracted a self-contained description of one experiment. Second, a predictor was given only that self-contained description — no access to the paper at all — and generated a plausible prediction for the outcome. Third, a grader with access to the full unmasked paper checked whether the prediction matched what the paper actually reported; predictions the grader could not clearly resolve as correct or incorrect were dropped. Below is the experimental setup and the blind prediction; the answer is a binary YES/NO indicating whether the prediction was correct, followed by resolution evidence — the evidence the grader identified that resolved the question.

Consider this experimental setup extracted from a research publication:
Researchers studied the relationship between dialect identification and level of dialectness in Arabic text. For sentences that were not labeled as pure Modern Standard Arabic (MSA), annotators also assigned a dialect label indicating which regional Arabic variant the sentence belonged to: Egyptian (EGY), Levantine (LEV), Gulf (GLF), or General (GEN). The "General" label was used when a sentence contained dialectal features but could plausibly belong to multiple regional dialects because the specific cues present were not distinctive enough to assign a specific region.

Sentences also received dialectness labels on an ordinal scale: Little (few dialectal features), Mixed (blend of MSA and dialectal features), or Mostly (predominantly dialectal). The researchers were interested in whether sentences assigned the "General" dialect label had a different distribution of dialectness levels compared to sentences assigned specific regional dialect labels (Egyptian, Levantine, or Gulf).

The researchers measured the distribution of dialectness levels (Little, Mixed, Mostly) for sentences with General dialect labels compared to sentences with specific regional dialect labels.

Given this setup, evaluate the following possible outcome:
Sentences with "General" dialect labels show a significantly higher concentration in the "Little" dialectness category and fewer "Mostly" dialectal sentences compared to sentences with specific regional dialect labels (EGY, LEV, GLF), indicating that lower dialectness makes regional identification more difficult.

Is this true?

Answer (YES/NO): YES